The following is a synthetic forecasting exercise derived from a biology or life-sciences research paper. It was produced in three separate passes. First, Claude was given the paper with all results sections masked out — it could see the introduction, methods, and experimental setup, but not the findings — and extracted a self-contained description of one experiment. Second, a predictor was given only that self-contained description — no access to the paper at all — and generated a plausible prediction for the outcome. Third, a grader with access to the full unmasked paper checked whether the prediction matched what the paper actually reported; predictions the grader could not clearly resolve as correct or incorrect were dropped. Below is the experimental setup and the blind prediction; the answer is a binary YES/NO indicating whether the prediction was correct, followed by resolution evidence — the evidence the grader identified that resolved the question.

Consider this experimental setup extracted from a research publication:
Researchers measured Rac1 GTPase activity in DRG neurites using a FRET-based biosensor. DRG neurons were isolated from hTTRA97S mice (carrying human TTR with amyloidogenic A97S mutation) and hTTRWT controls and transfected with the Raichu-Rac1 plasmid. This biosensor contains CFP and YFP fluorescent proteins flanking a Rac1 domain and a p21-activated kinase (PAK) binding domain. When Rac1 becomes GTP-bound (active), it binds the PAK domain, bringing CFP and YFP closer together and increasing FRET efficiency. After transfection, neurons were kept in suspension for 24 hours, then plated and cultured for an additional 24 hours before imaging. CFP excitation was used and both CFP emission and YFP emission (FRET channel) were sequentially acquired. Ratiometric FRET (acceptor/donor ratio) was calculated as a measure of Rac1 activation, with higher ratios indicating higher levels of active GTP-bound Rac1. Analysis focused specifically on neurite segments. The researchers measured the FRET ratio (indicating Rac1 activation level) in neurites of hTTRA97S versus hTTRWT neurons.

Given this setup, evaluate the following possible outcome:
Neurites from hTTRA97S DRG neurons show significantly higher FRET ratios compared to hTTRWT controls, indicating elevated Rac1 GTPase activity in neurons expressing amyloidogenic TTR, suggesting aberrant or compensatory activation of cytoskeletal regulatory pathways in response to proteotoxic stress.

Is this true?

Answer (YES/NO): YES